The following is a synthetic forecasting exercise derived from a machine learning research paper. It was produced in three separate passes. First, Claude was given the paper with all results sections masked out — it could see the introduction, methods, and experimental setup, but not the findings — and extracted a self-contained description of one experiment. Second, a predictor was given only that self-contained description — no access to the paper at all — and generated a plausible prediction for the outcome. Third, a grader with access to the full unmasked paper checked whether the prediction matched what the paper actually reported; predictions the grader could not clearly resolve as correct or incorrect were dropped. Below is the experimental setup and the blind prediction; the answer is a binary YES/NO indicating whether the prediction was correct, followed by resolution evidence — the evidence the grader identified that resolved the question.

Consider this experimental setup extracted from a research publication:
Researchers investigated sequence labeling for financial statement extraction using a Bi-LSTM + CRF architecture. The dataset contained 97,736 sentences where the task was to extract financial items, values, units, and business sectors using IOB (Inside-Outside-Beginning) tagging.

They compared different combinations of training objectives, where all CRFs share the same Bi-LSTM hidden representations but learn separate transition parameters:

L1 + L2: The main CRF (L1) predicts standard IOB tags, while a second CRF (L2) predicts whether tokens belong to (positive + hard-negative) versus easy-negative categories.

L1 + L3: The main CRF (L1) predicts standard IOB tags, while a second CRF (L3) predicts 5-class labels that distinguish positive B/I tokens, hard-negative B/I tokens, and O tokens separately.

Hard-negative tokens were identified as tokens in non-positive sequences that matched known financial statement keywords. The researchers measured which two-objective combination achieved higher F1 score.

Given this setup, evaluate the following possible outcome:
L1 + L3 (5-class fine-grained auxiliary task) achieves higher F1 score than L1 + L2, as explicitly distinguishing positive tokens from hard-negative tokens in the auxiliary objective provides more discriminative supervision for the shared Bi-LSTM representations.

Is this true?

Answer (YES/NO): NO